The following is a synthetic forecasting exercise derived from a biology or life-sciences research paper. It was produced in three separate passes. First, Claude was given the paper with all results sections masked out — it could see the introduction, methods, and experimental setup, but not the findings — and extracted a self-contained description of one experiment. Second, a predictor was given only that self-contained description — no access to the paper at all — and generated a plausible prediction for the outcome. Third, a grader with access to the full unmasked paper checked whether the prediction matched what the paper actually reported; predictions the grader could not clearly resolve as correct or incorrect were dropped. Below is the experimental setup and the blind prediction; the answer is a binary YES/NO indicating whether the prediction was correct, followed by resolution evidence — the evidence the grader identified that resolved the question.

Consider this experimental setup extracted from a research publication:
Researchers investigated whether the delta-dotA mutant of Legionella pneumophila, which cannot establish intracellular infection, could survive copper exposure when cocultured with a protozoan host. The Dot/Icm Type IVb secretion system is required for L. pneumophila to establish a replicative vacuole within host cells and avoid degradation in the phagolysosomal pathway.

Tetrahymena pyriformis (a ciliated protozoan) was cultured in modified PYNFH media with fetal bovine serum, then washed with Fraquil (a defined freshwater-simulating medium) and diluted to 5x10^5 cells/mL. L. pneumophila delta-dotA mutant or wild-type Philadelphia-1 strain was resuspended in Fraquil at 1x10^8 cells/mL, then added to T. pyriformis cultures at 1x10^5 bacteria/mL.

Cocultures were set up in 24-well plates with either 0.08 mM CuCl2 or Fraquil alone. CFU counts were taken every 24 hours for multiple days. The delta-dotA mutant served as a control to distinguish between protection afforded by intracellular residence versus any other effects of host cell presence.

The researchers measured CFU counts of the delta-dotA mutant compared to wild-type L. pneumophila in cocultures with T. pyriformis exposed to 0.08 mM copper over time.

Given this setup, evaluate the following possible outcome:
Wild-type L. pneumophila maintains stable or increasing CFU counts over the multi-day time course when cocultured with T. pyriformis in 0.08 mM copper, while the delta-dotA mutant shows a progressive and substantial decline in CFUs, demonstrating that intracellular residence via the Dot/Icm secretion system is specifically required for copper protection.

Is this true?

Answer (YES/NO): NO